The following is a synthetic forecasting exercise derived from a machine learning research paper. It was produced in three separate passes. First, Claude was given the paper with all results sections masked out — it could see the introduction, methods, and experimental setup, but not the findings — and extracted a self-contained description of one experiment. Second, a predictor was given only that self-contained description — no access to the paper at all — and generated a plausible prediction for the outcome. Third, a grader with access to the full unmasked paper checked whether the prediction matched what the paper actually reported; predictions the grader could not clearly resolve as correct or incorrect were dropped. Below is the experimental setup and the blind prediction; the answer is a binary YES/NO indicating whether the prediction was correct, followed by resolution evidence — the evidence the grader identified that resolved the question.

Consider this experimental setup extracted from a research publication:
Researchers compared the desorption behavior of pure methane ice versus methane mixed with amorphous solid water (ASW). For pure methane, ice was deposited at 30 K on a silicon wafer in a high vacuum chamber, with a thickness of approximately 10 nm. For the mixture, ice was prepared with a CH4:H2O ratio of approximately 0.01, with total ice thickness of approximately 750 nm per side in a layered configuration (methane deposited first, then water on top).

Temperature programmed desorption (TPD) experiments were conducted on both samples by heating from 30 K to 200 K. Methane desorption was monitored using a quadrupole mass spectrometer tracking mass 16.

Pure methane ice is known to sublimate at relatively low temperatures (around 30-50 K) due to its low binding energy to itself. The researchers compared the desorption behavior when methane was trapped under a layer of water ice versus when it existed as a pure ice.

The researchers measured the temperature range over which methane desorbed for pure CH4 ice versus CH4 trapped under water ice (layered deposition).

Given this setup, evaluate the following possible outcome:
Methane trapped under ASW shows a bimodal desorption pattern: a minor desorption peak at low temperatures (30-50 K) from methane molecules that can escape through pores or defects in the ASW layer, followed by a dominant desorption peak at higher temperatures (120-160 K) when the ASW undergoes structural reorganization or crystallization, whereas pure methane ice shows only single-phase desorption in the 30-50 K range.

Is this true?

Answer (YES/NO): NO